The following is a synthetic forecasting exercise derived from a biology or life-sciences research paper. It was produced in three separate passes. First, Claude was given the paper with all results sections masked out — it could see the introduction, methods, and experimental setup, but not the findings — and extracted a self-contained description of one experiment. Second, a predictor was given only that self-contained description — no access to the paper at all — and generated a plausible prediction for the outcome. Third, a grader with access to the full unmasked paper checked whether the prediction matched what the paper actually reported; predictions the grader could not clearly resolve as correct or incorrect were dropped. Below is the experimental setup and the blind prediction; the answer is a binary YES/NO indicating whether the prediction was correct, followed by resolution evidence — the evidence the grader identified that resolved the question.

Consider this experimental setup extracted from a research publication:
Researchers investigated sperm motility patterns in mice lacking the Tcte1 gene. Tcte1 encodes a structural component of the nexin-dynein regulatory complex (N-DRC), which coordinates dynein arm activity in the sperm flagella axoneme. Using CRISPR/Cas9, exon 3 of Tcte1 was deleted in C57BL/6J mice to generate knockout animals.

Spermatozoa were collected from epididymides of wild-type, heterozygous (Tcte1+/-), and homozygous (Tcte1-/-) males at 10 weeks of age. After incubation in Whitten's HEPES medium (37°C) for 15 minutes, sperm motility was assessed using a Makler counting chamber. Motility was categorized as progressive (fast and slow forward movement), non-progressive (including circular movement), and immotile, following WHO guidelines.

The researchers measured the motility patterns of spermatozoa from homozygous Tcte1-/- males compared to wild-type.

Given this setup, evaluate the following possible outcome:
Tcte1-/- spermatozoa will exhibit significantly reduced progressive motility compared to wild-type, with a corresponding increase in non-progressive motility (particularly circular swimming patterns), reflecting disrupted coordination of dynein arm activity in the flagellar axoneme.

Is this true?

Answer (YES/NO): YES